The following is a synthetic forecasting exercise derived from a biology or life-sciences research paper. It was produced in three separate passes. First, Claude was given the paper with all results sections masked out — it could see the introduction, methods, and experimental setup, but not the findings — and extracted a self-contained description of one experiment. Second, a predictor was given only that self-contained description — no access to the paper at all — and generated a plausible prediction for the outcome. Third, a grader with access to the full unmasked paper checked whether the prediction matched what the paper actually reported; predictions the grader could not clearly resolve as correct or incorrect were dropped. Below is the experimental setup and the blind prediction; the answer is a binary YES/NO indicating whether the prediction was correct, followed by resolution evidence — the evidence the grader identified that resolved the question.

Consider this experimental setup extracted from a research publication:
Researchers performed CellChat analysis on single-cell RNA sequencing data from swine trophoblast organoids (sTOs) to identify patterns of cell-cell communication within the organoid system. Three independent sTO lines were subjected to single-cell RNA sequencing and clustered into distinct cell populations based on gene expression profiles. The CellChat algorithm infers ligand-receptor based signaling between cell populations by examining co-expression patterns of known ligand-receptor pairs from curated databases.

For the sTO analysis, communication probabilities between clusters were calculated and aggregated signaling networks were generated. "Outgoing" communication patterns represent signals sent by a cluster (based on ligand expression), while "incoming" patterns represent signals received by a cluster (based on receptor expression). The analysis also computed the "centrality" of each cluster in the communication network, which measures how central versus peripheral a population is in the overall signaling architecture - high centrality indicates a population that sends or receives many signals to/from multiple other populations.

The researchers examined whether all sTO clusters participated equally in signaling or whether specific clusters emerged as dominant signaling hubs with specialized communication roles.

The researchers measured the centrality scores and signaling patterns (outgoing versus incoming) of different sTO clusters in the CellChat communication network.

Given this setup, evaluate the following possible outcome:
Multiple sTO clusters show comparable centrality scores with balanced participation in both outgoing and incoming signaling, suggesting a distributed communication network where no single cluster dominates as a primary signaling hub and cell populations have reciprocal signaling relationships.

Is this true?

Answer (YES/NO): NO